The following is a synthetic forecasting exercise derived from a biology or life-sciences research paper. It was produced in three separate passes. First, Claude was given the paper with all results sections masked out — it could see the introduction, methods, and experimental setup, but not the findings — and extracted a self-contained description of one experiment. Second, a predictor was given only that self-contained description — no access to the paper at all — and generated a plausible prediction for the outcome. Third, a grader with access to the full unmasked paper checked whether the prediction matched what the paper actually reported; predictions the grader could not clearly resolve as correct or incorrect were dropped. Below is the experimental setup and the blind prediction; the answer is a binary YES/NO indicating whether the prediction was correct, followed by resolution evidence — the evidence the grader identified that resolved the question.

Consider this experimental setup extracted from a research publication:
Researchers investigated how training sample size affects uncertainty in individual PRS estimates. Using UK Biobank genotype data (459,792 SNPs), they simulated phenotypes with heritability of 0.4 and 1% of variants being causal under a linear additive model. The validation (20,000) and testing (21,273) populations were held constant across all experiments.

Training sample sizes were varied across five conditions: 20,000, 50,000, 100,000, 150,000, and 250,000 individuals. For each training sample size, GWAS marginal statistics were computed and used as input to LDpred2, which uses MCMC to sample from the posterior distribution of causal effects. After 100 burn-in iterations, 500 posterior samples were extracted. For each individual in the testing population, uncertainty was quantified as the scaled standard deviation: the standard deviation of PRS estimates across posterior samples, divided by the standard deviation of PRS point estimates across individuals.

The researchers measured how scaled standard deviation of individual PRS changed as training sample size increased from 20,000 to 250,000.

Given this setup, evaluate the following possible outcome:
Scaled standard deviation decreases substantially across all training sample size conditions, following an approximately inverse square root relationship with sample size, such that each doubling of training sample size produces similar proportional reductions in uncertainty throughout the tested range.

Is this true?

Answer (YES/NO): NO